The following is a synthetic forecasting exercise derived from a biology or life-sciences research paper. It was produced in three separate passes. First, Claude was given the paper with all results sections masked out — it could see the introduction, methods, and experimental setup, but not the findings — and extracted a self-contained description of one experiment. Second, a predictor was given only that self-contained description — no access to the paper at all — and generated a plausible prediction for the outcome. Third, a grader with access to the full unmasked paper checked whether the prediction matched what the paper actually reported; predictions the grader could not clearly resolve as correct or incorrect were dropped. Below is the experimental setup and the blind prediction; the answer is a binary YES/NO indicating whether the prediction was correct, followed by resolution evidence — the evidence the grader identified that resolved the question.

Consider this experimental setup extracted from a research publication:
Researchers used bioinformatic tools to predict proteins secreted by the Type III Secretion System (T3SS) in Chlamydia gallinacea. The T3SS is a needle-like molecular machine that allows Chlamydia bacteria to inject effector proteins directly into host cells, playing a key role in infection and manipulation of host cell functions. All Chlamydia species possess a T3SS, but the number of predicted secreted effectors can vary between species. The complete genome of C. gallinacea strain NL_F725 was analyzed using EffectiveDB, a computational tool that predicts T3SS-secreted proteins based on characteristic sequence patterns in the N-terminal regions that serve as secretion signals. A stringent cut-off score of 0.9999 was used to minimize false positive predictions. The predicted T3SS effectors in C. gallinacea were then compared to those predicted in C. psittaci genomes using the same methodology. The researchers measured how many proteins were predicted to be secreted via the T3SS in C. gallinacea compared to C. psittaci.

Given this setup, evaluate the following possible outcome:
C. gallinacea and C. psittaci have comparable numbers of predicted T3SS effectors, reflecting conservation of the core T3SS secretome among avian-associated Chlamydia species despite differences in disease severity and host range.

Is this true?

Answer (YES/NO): NO